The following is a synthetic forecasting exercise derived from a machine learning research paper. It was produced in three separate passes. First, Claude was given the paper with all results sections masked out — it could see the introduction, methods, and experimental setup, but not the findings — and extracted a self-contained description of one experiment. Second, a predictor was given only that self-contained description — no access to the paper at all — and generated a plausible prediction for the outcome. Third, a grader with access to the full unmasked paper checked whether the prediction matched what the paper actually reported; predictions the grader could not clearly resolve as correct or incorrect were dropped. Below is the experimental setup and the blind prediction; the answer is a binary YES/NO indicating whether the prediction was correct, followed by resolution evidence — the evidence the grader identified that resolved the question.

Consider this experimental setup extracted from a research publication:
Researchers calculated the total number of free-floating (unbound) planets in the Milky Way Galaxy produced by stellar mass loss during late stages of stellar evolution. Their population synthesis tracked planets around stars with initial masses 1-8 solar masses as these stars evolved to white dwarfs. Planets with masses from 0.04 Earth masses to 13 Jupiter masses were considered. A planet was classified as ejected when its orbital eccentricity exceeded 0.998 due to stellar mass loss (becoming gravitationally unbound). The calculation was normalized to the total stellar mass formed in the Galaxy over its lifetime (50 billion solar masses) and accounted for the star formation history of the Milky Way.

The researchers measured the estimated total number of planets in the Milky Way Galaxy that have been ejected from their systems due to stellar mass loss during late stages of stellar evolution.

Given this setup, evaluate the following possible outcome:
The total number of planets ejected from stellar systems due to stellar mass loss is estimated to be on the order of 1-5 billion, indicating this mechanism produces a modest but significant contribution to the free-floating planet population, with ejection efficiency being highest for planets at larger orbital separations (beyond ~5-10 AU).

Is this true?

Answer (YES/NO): NO